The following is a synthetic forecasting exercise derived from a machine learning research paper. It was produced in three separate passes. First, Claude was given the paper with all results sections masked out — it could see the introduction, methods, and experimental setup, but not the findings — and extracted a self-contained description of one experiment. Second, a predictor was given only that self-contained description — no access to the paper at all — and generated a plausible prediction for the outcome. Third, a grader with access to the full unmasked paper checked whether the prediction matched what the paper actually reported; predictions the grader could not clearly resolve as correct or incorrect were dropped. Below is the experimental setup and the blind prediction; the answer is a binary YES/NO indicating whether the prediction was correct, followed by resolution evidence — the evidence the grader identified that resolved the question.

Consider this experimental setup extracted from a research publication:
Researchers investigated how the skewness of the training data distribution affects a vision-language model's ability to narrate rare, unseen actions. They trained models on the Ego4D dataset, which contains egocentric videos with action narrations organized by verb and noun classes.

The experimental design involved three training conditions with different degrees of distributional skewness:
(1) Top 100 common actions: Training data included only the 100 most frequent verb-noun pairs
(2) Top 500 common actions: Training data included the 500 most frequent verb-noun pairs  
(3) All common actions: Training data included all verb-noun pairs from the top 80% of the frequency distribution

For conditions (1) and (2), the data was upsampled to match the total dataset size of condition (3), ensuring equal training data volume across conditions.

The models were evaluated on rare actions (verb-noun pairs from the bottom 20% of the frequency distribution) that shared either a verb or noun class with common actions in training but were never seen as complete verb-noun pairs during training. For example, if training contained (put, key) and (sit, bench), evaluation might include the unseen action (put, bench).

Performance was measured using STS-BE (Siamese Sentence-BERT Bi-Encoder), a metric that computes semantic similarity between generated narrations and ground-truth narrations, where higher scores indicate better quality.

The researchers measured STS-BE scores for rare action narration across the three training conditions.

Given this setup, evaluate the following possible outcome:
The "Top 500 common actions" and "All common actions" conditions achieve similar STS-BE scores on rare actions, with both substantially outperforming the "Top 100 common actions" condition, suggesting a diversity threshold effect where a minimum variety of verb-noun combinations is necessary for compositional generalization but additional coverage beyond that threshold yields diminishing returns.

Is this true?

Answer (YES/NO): YES